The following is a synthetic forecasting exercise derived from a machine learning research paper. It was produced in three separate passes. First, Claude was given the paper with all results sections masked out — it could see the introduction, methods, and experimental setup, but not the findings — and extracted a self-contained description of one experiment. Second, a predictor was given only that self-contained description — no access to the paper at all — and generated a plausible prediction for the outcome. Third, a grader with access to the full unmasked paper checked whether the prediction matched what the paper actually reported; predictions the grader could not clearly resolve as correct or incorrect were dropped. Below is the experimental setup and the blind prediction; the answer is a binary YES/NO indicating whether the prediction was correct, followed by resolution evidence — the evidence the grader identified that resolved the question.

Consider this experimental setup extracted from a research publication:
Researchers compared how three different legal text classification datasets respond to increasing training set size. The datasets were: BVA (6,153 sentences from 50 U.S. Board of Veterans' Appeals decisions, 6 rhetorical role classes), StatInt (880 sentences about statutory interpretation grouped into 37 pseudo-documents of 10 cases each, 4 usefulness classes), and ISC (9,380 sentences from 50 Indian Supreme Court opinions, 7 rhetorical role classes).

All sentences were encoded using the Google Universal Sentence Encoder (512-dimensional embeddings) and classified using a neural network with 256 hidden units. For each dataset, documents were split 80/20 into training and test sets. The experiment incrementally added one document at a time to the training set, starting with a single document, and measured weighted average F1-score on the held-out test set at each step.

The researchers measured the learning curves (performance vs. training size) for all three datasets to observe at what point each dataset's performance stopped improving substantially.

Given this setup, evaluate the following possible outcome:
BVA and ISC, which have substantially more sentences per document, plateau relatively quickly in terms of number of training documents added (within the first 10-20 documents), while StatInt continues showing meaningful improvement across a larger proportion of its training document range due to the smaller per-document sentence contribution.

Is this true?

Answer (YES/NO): NO